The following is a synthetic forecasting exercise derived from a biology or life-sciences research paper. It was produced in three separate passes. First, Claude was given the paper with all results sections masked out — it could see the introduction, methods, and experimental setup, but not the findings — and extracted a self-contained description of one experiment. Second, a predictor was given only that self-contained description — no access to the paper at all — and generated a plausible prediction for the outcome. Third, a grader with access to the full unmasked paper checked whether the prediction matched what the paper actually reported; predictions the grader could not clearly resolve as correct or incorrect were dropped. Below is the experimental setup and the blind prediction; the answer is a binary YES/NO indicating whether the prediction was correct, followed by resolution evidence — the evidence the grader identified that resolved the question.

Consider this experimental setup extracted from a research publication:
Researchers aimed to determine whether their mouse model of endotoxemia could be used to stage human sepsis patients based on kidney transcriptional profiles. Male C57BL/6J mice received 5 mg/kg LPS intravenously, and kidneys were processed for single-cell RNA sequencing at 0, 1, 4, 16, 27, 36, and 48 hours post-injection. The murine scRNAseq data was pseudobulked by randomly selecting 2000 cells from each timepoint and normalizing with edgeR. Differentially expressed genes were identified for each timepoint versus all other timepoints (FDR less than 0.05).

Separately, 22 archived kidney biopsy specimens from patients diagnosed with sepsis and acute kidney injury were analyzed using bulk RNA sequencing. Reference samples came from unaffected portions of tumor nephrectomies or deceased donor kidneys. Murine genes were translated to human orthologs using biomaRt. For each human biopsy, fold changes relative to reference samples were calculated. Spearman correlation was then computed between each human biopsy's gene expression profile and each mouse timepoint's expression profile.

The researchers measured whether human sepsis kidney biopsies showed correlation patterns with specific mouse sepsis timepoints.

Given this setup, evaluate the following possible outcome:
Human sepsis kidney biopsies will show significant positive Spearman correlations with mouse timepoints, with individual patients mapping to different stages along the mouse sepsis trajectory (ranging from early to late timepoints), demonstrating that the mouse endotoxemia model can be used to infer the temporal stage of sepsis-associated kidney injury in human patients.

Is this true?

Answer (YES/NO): YES